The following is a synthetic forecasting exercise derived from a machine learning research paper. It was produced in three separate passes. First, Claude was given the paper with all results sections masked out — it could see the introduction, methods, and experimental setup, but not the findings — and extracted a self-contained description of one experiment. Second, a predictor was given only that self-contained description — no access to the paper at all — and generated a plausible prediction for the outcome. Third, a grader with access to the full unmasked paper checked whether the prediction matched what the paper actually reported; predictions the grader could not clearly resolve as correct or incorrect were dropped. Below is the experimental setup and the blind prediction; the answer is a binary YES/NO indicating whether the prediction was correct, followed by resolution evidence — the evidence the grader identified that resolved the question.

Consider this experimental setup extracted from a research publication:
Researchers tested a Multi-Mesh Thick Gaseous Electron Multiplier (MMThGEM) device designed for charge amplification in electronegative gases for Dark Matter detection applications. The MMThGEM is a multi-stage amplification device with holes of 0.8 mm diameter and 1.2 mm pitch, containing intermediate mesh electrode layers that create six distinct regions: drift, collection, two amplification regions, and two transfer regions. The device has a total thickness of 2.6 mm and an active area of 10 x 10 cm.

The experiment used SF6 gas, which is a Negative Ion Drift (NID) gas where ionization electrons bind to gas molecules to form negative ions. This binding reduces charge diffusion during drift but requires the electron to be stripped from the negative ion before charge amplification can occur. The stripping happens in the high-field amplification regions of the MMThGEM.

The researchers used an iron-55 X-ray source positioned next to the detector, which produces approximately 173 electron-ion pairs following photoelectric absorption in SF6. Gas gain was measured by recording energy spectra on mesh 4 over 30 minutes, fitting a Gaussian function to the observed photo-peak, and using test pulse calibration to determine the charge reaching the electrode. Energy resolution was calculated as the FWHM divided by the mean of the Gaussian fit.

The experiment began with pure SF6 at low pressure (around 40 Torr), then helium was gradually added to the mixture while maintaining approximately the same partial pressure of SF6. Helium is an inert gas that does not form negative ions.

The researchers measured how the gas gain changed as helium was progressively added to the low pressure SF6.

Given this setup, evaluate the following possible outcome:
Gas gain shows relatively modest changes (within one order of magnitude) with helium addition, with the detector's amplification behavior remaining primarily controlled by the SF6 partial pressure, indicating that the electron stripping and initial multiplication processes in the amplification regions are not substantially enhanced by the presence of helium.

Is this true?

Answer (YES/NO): YES